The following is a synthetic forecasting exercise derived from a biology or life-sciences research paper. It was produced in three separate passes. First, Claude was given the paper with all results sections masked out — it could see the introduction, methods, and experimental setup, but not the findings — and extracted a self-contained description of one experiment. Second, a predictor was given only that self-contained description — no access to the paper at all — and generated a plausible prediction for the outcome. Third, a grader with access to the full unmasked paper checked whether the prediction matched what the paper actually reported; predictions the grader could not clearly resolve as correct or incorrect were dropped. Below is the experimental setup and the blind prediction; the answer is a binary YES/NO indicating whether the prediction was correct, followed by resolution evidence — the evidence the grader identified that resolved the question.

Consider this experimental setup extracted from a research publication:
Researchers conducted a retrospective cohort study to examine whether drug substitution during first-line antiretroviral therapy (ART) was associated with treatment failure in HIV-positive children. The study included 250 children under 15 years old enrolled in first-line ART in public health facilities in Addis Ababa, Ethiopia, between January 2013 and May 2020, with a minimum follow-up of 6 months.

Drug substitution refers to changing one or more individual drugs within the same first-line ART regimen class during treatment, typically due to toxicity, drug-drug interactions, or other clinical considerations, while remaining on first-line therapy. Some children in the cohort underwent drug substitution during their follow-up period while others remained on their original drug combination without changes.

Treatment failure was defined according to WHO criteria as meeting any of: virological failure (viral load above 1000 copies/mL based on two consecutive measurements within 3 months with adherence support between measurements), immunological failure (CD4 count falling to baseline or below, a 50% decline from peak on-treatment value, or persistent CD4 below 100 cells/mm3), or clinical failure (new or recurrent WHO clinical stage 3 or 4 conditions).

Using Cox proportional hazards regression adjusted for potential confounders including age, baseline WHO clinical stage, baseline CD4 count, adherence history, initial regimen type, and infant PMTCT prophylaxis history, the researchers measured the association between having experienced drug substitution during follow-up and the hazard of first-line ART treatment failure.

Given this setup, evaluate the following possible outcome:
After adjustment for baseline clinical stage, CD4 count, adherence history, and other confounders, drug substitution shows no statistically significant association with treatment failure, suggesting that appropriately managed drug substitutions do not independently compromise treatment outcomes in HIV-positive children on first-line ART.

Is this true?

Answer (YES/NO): NO